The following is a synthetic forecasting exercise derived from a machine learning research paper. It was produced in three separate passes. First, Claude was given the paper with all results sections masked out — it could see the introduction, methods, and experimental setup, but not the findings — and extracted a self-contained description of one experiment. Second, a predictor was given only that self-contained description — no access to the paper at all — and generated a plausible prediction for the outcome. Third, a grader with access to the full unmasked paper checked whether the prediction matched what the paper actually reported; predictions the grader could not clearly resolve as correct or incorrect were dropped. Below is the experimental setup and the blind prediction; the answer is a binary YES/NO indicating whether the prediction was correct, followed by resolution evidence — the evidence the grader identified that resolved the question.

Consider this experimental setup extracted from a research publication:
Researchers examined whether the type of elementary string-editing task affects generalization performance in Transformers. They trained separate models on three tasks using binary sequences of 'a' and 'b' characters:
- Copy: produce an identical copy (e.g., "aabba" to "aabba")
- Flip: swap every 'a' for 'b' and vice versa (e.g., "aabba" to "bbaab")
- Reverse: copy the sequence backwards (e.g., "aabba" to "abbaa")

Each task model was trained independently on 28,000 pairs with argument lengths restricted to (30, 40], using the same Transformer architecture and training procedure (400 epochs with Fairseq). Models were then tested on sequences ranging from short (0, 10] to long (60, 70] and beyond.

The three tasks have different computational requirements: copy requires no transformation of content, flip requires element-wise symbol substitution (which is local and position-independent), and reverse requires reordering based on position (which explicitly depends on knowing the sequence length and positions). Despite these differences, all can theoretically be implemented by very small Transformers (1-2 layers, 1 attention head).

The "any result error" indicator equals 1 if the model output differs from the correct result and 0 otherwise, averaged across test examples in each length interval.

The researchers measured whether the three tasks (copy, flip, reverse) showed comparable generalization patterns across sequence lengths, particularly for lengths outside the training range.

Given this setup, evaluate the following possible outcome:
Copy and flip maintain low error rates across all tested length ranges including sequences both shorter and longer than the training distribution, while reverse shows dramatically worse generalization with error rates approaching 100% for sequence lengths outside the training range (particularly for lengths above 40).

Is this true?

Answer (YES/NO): NO